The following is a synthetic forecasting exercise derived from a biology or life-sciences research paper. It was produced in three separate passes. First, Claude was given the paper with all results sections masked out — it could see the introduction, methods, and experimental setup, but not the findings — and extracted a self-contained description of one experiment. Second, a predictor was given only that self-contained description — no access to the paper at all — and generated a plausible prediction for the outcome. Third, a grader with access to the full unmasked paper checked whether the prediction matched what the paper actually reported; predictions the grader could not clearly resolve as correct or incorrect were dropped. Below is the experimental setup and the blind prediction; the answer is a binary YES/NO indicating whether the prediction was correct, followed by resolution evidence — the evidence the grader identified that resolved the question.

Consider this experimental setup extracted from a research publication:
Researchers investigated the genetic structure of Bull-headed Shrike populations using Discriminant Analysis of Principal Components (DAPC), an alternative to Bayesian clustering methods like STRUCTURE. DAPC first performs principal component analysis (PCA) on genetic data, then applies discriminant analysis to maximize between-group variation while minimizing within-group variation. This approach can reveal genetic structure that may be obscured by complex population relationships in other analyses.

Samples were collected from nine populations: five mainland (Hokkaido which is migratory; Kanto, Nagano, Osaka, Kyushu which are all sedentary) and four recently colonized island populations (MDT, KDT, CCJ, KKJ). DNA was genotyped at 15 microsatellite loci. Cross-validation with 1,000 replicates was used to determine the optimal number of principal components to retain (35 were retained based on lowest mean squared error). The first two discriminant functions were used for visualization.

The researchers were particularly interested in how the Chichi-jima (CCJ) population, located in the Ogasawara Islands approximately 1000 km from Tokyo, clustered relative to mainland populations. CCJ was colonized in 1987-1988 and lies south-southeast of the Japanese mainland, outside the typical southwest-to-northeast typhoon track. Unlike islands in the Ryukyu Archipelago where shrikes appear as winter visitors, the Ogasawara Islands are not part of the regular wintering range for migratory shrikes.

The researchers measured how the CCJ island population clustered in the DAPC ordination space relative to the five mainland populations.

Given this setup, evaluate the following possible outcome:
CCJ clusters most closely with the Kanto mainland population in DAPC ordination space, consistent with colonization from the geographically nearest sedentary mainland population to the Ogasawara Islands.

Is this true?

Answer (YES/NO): NO